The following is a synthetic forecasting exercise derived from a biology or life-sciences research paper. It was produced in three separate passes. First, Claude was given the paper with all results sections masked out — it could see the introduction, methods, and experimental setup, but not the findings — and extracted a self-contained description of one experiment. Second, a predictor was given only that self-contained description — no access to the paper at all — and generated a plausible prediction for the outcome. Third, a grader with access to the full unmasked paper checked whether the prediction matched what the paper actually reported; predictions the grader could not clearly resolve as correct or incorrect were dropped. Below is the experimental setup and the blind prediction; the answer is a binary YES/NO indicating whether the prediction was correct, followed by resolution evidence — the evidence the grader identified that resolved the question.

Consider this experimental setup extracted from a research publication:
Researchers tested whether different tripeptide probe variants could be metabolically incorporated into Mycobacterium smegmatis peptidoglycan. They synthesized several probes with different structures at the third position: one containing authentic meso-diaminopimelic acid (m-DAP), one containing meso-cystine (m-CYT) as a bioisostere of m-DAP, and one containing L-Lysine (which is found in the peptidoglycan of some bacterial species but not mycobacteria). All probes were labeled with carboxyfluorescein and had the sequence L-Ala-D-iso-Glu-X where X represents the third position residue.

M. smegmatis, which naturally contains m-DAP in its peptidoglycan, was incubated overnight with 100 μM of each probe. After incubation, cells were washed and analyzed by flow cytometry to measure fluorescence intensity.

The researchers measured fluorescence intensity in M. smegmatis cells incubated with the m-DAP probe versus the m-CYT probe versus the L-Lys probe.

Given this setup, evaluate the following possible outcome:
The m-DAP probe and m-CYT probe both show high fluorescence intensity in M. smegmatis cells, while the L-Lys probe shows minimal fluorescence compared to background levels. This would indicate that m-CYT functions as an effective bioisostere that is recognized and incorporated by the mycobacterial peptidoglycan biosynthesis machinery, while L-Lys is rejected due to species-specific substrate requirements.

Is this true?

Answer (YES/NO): YES